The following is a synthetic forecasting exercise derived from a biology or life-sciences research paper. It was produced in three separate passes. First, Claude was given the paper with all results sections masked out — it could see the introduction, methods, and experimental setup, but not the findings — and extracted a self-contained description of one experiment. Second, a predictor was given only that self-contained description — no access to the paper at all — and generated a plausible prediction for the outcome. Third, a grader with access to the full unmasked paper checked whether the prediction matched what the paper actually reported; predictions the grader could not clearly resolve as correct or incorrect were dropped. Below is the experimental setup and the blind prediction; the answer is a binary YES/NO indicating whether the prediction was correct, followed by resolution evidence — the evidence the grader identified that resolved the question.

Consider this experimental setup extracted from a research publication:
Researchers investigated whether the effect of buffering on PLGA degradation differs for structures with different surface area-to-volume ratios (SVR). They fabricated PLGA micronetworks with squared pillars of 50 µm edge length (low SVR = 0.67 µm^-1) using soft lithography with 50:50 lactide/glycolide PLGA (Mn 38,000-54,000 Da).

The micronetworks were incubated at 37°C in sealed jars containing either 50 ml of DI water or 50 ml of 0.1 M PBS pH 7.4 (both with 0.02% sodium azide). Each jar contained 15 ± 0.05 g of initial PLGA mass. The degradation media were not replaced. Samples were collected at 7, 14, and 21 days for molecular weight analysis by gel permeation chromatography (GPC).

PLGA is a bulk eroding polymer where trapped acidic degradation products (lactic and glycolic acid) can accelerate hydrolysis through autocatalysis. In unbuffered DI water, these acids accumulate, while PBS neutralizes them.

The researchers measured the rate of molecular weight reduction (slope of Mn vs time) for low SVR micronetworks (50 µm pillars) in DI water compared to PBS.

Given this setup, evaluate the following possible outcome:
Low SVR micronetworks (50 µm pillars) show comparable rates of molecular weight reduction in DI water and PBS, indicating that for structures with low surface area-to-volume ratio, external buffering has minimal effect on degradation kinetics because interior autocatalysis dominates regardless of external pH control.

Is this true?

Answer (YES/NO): YES